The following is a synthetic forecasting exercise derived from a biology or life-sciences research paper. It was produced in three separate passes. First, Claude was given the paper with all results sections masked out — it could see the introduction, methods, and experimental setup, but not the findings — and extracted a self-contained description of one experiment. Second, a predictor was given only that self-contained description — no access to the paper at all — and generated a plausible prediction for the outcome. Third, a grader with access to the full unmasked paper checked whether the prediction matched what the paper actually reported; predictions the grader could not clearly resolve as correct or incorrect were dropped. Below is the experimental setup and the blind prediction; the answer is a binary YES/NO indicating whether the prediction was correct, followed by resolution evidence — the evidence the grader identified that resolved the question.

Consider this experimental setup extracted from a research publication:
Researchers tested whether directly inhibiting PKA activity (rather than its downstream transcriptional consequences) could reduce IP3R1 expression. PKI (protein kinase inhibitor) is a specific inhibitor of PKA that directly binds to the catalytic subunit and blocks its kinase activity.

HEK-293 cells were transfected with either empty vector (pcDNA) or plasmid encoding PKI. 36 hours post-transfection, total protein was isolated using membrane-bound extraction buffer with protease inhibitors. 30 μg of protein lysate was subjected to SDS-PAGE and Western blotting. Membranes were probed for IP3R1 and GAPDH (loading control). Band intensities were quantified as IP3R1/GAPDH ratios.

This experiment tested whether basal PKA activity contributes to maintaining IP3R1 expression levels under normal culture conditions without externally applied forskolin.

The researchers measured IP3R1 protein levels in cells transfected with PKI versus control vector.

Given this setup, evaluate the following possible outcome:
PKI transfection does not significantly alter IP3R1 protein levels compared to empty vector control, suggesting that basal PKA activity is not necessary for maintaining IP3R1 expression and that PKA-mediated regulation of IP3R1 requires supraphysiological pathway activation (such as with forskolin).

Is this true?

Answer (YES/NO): NO